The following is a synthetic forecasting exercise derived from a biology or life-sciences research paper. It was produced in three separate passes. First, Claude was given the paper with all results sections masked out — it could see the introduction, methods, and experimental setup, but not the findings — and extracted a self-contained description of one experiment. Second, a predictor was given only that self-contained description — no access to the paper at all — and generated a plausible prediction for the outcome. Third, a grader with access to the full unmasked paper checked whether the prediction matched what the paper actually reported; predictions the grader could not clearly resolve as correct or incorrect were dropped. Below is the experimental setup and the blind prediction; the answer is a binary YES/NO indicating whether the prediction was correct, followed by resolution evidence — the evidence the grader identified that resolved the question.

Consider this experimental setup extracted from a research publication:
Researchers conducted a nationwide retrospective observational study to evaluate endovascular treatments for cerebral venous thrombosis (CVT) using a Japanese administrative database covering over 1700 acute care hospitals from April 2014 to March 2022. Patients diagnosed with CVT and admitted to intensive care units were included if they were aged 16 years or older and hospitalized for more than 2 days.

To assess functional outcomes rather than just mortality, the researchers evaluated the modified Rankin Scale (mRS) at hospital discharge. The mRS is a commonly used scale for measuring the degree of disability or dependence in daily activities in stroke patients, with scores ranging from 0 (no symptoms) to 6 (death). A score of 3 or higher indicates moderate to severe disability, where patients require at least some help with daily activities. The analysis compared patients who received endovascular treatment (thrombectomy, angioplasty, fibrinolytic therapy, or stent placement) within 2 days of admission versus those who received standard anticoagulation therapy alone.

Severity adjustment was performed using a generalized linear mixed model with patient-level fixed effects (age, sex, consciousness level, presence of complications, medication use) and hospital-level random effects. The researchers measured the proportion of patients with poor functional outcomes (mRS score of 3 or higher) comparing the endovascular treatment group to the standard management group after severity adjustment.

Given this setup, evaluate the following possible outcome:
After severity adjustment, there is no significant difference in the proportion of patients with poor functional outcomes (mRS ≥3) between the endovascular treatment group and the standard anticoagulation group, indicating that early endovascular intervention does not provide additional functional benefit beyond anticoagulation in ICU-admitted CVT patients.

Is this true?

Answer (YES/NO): YES